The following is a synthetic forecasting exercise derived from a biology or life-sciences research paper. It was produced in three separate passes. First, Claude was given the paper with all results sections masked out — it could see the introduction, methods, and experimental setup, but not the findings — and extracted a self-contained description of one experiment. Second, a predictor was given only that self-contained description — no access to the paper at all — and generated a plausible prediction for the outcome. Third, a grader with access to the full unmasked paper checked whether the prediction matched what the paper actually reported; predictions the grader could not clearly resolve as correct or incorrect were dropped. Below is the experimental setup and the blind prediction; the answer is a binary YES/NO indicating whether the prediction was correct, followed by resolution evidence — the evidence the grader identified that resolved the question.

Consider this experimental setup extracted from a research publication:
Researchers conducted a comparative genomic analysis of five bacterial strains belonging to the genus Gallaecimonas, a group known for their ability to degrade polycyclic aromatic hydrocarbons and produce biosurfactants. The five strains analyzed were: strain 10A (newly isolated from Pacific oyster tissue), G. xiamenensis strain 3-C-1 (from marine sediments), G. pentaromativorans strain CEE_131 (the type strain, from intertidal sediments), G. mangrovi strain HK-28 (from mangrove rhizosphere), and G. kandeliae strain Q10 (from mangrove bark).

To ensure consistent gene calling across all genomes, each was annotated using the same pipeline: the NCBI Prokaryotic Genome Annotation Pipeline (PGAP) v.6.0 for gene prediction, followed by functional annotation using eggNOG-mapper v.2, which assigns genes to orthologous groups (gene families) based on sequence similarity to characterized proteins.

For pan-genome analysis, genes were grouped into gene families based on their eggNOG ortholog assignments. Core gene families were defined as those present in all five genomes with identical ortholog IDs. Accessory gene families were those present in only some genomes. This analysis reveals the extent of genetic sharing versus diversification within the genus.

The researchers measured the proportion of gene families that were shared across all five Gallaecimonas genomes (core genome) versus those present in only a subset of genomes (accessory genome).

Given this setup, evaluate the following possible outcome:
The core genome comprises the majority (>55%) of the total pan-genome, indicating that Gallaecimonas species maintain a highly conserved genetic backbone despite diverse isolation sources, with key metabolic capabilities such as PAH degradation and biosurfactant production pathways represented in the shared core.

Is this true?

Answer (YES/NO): NO